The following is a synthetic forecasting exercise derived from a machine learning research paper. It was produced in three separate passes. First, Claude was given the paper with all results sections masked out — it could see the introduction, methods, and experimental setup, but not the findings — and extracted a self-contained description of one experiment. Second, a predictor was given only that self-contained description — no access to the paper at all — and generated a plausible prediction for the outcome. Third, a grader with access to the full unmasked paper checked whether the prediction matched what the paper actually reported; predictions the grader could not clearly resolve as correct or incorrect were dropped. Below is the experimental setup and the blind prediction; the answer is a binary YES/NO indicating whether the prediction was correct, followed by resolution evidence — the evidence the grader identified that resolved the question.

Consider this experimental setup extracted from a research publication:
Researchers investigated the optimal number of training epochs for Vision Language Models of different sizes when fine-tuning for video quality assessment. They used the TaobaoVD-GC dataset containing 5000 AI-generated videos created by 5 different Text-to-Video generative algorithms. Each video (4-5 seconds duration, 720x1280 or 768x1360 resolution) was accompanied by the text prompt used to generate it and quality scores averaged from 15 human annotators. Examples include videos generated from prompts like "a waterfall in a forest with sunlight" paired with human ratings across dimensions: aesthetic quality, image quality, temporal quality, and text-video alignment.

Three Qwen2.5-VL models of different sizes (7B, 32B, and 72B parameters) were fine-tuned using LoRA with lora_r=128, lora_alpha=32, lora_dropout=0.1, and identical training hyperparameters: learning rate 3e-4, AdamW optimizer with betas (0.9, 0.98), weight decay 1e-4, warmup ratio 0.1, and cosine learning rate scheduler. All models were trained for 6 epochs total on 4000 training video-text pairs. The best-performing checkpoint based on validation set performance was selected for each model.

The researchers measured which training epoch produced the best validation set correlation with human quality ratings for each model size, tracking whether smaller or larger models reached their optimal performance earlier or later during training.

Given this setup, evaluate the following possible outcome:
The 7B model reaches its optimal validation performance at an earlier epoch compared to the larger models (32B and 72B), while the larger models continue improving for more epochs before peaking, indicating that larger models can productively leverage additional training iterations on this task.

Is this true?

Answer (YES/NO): YES